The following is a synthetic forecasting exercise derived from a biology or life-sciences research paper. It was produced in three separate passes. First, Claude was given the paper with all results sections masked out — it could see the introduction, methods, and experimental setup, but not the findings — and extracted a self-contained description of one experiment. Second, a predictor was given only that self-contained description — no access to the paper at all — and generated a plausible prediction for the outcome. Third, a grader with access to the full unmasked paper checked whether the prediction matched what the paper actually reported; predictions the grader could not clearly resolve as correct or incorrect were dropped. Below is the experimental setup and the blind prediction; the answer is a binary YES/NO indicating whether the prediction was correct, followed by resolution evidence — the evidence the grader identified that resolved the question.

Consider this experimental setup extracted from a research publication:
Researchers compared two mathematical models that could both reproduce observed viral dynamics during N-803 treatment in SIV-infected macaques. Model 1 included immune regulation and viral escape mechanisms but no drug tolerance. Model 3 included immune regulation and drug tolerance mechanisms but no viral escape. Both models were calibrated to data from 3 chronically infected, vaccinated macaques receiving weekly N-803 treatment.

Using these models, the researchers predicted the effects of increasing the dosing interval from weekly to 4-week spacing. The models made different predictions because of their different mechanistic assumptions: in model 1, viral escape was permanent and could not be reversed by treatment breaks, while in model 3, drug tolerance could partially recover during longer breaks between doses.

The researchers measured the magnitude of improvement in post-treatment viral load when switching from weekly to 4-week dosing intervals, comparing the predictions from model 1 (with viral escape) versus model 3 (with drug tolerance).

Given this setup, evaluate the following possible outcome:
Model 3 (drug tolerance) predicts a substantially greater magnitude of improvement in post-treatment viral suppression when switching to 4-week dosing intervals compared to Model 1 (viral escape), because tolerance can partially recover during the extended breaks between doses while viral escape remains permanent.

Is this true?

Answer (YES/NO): YES